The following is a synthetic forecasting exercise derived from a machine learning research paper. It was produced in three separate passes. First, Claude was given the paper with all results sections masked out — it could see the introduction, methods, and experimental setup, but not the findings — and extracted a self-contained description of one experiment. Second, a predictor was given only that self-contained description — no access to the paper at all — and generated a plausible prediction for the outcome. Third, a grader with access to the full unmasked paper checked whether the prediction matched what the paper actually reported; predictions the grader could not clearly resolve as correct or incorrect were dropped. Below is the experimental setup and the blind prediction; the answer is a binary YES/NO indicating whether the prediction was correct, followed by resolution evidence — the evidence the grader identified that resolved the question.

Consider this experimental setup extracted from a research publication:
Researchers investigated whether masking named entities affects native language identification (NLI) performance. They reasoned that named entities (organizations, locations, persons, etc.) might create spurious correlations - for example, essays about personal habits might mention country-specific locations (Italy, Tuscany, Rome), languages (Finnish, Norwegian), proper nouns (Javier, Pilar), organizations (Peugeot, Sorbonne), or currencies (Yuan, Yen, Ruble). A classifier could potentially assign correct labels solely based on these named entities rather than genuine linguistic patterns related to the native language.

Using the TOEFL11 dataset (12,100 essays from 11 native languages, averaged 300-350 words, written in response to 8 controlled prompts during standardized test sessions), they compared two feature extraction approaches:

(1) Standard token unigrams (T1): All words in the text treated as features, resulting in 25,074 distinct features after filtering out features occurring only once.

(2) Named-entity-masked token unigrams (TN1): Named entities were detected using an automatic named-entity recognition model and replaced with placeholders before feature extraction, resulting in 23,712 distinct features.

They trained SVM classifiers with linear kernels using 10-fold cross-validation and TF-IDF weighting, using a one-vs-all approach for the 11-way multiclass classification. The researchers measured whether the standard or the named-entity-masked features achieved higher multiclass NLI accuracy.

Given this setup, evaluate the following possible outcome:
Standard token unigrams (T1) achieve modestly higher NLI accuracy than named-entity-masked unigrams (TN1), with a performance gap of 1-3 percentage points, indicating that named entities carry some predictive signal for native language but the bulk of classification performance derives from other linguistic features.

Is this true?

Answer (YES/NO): NO